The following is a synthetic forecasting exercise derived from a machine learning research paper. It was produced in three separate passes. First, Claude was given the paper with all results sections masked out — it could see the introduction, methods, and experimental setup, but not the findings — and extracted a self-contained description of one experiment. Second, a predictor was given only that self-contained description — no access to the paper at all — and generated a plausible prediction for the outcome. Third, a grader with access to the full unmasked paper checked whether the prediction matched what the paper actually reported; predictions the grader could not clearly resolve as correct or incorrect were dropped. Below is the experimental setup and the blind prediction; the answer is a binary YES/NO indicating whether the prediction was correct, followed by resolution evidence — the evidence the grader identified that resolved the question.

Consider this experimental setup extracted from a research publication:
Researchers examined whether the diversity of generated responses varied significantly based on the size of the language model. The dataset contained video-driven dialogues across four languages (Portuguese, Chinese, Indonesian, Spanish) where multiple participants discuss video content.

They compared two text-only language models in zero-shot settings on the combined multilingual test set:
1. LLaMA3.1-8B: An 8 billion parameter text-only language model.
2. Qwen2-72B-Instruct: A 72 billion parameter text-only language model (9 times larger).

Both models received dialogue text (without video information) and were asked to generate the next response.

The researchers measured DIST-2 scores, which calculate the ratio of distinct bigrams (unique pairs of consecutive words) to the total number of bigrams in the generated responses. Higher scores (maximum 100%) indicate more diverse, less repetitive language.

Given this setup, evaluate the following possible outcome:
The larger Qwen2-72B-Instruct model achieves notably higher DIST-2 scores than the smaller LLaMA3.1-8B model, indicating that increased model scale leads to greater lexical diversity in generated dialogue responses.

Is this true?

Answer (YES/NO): NO